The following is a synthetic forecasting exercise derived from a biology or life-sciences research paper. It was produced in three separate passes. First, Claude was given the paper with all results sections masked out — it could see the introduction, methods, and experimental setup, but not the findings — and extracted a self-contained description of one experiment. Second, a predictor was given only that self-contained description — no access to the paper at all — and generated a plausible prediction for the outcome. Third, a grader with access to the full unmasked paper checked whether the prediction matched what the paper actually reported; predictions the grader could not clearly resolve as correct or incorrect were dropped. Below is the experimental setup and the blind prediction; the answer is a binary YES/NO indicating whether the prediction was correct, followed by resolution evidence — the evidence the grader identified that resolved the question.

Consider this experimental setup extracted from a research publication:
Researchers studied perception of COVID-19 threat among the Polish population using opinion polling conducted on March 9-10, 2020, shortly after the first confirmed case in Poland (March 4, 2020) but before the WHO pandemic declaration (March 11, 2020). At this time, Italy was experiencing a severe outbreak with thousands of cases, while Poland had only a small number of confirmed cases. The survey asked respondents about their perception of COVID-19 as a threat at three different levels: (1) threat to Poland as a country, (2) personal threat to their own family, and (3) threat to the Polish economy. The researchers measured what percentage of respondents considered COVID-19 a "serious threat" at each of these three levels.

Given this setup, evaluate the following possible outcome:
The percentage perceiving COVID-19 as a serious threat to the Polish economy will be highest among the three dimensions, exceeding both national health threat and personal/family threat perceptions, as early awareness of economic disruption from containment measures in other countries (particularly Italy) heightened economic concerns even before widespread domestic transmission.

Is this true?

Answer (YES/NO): YES